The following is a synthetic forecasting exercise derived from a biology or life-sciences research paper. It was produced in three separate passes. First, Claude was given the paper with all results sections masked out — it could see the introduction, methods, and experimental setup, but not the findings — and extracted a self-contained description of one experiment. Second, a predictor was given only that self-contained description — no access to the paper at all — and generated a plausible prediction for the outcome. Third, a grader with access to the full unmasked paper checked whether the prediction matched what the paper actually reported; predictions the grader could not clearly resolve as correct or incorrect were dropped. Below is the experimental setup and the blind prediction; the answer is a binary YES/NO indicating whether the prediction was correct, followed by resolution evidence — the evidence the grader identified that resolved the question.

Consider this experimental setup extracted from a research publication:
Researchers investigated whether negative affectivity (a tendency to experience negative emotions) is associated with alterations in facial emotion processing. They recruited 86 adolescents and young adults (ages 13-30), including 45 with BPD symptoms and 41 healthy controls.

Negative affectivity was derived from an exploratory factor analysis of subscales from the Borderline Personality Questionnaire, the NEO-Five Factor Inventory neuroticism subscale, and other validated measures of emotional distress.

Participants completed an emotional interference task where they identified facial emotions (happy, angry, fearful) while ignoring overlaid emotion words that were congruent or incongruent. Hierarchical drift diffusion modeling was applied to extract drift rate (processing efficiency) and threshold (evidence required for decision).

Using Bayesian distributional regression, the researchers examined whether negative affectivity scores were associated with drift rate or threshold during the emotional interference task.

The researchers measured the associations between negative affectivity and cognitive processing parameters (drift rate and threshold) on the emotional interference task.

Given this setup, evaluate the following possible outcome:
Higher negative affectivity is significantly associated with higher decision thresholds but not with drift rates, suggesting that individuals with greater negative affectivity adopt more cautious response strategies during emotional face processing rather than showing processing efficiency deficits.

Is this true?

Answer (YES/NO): NO